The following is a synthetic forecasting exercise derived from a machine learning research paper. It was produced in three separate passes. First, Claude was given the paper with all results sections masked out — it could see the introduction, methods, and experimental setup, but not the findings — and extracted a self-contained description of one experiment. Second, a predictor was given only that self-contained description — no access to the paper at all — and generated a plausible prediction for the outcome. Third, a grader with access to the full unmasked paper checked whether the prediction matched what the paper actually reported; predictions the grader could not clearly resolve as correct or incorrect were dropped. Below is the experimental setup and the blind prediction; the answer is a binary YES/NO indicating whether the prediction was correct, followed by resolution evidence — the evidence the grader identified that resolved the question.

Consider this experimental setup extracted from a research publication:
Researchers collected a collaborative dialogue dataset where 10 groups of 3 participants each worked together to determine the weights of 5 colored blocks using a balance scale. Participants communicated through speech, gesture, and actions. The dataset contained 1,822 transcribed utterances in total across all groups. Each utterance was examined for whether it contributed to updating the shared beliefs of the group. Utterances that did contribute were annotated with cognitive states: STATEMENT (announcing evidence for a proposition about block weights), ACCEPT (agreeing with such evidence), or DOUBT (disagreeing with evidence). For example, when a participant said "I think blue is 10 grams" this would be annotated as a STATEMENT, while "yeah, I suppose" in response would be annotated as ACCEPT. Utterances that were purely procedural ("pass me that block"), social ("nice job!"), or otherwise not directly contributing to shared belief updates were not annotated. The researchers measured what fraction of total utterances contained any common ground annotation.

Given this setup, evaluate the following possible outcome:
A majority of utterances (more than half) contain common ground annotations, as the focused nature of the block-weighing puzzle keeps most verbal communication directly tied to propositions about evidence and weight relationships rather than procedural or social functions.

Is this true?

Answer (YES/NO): NO